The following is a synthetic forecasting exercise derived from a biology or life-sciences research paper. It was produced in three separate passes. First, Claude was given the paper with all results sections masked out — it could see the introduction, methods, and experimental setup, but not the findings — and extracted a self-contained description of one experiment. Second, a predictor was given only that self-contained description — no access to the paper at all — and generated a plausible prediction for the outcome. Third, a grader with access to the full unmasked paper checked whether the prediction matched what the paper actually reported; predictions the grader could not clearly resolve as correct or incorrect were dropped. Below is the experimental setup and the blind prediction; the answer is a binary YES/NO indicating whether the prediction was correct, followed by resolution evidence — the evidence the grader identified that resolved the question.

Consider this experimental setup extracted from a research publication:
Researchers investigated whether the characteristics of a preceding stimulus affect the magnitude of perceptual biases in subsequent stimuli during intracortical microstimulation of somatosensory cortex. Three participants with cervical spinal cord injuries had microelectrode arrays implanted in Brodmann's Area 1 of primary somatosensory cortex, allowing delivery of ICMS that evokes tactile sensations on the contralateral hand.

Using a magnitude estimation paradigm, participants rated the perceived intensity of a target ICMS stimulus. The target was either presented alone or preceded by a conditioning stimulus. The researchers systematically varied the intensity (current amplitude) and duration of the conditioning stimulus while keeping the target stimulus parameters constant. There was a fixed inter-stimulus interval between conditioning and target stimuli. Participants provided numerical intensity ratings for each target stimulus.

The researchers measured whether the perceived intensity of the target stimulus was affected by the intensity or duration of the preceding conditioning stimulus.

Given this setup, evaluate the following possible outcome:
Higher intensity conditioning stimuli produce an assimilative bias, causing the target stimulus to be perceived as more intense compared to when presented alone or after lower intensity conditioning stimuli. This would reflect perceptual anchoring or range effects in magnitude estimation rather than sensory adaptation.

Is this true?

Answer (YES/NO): YES